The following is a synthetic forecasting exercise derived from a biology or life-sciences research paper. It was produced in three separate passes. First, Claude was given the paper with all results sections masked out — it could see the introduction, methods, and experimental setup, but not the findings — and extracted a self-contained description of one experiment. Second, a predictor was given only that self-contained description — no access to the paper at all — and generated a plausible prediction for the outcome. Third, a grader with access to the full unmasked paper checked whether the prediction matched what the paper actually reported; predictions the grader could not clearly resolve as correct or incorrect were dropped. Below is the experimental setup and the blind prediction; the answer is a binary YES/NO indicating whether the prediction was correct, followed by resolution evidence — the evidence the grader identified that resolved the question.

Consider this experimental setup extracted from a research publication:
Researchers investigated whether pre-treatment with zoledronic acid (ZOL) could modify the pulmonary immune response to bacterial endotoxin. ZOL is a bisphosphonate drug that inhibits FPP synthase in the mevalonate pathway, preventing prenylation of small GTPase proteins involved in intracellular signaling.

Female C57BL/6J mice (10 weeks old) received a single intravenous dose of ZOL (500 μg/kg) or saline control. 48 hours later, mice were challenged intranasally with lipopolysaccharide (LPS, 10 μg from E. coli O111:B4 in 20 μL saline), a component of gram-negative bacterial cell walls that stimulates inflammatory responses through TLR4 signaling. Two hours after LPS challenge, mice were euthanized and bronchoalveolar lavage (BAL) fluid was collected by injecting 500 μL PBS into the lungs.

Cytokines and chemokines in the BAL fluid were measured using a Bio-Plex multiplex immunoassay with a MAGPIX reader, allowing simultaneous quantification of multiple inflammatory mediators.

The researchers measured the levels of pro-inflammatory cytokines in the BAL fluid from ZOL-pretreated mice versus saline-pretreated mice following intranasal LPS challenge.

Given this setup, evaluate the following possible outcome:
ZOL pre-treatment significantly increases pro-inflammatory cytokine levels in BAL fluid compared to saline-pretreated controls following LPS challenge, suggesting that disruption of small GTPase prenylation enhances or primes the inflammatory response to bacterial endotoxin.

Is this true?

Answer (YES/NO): YES